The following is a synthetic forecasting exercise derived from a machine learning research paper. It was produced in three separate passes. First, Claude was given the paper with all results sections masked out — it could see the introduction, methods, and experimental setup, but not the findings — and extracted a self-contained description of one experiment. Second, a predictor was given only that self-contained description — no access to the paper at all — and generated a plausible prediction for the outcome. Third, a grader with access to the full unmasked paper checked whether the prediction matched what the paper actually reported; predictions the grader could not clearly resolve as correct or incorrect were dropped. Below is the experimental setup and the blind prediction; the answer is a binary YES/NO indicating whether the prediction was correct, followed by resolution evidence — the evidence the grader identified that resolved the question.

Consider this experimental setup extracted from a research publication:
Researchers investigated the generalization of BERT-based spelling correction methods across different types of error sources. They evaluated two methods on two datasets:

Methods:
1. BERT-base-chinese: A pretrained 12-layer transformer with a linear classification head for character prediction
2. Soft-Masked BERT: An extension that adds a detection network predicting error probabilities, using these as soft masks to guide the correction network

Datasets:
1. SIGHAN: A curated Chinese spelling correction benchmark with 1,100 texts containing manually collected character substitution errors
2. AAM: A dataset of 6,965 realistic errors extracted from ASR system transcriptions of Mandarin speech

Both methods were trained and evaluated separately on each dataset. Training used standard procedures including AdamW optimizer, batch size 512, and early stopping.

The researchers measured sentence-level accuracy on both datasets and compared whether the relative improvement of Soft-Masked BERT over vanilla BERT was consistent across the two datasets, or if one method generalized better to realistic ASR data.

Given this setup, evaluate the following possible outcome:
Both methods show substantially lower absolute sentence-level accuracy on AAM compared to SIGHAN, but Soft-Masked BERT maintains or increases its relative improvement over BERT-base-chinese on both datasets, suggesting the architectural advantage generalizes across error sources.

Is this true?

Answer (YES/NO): NO